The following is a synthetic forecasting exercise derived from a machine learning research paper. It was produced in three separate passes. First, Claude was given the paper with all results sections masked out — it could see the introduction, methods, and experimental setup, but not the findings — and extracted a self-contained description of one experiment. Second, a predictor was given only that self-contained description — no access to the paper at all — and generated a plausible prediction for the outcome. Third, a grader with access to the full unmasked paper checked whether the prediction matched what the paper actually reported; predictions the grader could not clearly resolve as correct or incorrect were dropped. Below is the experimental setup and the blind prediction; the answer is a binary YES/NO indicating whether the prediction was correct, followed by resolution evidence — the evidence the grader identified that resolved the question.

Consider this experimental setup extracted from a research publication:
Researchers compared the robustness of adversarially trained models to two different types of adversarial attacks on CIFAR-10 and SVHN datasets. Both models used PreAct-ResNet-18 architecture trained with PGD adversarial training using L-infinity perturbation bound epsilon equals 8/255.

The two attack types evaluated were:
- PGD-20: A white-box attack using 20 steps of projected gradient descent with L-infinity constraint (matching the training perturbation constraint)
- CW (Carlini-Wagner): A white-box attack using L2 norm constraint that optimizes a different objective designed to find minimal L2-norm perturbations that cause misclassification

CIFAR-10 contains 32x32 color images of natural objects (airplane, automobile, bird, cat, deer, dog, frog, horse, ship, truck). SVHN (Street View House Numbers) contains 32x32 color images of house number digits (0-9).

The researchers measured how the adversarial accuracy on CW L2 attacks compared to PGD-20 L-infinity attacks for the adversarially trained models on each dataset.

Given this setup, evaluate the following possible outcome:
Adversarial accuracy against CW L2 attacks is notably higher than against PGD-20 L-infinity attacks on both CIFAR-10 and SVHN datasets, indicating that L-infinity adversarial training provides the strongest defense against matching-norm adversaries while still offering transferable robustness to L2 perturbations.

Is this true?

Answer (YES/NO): NO